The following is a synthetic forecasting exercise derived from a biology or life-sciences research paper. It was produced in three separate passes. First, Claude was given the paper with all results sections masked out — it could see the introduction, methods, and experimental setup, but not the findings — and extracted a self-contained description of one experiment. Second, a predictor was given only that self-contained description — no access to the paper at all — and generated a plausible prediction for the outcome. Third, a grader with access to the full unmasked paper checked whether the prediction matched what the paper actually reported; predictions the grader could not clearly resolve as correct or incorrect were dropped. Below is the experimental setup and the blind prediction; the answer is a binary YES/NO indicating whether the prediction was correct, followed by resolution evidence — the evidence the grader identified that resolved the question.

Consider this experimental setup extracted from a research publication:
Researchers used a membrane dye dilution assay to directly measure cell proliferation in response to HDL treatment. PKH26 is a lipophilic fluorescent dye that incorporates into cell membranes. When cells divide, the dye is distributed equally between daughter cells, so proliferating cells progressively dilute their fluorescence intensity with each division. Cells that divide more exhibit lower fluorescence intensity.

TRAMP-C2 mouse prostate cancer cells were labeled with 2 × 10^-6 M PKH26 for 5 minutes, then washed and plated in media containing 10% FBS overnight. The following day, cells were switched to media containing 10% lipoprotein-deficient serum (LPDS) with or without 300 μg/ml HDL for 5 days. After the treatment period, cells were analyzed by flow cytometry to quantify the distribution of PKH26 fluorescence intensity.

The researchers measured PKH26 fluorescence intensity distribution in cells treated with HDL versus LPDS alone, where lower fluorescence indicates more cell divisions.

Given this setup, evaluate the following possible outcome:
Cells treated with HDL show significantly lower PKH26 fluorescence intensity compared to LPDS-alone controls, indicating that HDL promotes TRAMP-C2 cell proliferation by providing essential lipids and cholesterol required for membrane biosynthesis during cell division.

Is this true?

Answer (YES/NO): YES